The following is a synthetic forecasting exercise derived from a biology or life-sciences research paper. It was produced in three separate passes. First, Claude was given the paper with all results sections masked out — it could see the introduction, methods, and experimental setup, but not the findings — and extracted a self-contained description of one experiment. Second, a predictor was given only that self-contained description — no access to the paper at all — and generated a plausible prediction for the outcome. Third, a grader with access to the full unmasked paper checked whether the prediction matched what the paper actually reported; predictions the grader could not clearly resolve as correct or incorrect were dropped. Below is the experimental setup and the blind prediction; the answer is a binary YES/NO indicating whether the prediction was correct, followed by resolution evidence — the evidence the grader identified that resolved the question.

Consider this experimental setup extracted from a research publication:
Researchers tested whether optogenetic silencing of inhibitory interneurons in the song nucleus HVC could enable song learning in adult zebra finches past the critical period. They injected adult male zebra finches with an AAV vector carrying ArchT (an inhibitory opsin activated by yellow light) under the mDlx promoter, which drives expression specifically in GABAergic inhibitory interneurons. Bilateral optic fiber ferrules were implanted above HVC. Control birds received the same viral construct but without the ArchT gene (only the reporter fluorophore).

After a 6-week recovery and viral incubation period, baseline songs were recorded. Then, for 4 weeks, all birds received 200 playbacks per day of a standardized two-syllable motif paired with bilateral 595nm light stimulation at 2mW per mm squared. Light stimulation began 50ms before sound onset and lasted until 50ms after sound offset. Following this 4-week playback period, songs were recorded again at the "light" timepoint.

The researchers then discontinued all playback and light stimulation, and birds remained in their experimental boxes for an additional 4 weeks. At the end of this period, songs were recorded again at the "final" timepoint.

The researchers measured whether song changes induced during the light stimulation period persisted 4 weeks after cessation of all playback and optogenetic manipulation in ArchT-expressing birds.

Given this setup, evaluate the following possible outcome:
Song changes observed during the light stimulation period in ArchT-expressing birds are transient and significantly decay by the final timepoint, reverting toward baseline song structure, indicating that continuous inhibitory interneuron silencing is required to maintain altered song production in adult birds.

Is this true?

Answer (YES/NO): NO